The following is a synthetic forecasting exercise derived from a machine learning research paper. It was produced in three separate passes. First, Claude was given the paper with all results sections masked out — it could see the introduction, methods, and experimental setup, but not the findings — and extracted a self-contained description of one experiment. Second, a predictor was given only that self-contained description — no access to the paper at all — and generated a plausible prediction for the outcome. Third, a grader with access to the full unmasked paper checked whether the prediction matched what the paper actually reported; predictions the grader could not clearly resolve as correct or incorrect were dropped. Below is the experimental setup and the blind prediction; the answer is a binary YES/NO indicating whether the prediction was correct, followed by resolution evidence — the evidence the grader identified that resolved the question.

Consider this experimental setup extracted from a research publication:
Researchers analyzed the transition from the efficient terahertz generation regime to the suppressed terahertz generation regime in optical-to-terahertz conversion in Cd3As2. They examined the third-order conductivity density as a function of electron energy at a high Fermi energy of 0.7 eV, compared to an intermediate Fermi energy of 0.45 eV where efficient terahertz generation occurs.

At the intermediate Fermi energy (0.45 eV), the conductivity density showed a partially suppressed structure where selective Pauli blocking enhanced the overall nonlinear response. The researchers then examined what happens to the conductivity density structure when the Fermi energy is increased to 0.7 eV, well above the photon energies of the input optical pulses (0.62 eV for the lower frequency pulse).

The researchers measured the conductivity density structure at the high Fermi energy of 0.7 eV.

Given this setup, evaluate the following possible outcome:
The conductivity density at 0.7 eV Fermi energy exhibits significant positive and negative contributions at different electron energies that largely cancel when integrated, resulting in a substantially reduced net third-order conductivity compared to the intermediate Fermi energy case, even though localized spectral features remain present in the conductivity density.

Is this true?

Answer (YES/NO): NO